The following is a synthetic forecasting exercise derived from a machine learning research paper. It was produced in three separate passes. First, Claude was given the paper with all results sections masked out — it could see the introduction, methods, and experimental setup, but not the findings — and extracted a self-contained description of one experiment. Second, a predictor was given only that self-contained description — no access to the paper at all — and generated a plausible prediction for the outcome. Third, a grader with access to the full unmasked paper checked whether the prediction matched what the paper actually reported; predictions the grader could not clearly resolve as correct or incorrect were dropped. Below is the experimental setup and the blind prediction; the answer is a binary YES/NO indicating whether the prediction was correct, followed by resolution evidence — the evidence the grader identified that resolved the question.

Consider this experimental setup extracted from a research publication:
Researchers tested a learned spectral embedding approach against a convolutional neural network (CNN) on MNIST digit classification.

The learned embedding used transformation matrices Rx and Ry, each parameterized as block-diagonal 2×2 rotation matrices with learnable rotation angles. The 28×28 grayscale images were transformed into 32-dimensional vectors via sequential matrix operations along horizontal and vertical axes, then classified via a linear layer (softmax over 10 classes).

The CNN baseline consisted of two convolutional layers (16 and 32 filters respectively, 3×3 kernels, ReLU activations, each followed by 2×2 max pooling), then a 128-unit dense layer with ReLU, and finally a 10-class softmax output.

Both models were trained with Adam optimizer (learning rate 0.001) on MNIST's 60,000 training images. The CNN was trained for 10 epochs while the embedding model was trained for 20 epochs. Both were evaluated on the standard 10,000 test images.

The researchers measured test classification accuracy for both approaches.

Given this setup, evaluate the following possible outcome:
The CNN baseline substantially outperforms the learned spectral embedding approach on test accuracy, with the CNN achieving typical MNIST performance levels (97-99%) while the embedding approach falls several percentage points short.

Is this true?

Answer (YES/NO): NO